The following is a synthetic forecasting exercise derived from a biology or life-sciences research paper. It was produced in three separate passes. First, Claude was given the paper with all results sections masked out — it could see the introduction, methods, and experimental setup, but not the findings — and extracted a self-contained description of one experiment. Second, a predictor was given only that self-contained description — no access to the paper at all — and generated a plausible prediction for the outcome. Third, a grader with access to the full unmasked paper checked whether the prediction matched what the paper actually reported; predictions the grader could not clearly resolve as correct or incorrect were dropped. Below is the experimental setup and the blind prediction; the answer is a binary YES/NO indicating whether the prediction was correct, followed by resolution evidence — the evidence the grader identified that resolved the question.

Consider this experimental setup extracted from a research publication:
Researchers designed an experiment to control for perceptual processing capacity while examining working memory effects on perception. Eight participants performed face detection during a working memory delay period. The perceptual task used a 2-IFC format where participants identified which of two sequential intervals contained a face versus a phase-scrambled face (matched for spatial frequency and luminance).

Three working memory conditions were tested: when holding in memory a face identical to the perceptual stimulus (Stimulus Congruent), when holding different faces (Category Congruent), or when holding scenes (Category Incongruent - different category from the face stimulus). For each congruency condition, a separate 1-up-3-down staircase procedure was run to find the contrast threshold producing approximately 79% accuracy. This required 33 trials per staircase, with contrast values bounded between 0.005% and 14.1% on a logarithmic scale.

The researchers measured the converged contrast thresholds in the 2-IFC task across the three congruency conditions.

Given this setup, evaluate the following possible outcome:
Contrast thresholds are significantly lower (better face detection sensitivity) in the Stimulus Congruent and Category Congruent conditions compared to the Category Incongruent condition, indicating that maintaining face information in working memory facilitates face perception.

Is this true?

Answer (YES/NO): NO